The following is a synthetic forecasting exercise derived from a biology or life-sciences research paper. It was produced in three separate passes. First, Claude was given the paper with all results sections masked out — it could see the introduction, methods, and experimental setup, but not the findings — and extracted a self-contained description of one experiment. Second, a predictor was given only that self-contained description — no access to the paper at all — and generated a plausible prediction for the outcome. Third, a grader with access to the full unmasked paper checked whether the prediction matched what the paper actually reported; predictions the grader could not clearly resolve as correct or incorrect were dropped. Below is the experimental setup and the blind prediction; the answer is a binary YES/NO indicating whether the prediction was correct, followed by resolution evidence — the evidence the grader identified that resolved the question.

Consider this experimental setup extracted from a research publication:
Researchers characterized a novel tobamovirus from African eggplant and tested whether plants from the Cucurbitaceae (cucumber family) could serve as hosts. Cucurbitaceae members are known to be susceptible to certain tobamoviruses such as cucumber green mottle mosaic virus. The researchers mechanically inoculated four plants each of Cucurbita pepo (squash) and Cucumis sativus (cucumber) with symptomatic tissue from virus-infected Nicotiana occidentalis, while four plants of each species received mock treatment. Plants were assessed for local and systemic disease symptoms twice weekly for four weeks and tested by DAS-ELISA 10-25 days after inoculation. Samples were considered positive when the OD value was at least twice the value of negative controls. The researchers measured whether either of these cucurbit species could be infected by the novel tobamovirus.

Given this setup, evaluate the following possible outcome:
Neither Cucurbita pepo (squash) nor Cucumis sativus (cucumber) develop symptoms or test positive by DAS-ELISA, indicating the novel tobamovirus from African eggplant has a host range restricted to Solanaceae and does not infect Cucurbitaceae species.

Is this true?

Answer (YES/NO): YES